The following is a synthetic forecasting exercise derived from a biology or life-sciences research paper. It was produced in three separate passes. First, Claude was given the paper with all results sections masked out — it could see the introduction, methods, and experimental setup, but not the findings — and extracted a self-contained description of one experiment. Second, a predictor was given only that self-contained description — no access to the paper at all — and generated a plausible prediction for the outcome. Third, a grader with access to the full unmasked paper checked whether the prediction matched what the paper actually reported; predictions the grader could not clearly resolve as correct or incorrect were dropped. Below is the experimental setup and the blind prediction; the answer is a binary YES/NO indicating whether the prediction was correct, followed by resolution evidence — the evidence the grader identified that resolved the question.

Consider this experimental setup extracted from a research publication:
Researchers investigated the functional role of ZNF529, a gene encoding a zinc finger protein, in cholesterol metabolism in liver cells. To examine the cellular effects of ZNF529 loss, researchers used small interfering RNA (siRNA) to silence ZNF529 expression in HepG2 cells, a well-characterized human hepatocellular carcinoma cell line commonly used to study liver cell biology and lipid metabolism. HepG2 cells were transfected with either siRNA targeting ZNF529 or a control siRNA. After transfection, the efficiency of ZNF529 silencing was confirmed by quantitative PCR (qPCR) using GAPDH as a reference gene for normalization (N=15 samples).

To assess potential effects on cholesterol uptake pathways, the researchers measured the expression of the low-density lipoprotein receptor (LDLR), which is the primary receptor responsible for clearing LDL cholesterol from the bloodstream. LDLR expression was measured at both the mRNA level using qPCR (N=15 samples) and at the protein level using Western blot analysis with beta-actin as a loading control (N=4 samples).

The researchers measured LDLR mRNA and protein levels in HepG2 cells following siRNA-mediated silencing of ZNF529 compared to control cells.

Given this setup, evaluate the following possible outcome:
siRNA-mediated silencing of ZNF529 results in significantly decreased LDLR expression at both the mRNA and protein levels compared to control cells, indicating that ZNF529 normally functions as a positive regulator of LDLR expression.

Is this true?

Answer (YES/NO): NO